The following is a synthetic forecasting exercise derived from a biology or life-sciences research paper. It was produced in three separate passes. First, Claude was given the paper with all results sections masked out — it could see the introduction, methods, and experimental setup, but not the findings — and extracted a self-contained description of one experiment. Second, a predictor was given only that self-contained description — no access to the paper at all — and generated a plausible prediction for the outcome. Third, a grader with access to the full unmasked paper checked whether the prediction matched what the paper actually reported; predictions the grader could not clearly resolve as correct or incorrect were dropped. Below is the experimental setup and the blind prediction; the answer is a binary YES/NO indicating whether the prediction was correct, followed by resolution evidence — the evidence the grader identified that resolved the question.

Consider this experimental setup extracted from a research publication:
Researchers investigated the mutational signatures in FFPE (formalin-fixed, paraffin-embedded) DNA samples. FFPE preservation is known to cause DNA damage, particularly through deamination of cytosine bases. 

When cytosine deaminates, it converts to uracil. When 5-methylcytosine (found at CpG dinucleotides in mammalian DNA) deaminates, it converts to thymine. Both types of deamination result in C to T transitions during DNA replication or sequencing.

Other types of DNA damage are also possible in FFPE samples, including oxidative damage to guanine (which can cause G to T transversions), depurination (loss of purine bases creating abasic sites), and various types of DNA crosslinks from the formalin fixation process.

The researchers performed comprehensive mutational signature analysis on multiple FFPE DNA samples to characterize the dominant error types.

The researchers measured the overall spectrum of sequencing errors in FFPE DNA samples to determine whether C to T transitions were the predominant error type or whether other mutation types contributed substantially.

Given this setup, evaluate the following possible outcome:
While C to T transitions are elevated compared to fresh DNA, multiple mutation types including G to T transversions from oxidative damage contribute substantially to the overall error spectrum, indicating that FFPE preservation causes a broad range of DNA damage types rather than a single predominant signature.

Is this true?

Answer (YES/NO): NO